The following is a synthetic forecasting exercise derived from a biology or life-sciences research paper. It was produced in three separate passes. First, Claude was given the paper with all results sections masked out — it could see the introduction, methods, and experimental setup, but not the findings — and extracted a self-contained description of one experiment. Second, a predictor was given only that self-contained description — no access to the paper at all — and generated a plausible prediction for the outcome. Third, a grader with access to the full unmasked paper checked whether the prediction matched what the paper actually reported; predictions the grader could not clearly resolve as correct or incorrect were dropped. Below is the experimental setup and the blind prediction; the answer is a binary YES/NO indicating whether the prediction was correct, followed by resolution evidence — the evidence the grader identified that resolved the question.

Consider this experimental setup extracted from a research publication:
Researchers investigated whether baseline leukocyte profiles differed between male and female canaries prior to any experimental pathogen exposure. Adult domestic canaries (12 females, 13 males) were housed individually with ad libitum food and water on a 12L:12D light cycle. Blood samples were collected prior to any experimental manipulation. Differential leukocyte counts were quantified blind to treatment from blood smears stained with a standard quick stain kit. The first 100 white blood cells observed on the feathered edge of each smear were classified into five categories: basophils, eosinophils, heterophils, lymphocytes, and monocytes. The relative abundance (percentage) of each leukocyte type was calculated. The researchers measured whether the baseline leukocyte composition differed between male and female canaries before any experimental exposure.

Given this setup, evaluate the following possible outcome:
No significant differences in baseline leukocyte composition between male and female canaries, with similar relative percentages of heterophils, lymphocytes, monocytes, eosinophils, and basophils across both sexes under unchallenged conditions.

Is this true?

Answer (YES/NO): NO